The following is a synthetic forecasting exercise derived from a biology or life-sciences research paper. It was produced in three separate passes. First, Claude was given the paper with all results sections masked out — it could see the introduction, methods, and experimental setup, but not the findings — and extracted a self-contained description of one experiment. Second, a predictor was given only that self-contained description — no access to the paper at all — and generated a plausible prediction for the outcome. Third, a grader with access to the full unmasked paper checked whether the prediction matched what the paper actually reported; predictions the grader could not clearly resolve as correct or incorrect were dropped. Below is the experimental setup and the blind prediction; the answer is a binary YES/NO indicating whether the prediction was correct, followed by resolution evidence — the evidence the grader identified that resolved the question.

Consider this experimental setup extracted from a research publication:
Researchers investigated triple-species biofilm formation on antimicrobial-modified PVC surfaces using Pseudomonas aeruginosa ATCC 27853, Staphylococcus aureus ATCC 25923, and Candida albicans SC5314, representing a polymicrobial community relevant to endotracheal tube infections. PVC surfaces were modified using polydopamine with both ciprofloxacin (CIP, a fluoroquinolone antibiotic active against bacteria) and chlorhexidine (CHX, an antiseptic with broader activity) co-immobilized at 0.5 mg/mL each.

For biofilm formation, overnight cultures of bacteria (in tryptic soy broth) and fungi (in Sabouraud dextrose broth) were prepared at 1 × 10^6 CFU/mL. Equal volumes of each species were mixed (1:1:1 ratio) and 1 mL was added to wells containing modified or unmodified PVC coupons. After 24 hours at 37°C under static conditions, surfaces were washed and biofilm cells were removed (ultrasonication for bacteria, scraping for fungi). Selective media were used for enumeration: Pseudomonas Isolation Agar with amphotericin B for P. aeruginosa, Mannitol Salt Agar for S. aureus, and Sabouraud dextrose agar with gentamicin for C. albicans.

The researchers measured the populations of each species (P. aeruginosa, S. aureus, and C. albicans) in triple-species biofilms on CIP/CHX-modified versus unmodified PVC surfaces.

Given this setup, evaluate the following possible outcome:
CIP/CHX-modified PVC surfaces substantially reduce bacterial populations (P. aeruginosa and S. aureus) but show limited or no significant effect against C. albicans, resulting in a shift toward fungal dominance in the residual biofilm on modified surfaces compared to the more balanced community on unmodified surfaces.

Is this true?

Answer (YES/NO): YES